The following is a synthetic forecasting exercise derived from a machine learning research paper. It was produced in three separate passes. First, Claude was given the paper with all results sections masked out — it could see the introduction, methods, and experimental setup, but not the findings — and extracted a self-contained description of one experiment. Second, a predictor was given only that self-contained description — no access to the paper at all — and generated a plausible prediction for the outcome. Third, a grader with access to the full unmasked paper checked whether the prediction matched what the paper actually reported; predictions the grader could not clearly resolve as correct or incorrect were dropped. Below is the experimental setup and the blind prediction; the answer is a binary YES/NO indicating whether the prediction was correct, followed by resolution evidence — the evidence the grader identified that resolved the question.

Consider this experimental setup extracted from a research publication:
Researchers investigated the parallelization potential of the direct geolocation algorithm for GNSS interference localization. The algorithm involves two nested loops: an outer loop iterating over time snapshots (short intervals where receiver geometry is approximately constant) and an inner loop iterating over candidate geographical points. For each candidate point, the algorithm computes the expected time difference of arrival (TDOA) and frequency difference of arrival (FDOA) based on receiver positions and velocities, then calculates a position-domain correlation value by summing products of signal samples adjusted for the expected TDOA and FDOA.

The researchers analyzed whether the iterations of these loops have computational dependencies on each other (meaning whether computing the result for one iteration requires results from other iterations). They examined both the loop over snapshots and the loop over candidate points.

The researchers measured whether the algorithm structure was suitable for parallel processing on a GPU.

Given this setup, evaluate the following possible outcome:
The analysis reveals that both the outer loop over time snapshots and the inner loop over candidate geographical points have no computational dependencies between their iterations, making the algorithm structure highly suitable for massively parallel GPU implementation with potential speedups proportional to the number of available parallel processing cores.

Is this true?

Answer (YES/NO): NO